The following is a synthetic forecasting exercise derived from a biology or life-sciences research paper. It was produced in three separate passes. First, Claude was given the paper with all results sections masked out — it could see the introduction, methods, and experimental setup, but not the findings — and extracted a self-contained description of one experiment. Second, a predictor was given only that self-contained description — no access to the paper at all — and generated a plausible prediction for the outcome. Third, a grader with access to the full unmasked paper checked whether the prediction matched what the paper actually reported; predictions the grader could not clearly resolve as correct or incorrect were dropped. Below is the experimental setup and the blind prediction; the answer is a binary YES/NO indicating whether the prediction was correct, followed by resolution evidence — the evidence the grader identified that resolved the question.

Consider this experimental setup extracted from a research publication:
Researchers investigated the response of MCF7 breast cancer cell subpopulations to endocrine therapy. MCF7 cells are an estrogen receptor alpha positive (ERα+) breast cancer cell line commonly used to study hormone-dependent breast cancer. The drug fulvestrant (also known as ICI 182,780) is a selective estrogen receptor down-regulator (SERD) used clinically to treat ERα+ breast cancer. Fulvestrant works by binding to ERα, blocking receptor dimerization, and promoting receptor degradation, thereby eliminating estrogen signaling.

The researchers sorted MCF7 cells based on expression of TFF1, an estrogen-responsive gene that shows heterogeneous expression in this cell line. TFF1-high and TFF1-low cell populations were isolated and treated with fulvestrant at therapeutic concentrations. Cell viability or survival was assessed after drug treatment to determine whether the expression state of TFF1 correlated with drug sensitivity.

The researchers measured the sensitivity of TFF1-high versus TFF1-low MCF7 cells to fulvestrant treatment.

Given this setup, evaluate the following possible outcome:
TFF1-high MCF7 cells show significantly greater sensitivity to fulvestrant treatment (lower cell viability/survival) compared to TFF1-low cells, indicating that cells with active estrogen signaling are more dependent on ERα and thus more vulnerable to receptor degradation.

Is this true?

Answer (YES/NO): YES